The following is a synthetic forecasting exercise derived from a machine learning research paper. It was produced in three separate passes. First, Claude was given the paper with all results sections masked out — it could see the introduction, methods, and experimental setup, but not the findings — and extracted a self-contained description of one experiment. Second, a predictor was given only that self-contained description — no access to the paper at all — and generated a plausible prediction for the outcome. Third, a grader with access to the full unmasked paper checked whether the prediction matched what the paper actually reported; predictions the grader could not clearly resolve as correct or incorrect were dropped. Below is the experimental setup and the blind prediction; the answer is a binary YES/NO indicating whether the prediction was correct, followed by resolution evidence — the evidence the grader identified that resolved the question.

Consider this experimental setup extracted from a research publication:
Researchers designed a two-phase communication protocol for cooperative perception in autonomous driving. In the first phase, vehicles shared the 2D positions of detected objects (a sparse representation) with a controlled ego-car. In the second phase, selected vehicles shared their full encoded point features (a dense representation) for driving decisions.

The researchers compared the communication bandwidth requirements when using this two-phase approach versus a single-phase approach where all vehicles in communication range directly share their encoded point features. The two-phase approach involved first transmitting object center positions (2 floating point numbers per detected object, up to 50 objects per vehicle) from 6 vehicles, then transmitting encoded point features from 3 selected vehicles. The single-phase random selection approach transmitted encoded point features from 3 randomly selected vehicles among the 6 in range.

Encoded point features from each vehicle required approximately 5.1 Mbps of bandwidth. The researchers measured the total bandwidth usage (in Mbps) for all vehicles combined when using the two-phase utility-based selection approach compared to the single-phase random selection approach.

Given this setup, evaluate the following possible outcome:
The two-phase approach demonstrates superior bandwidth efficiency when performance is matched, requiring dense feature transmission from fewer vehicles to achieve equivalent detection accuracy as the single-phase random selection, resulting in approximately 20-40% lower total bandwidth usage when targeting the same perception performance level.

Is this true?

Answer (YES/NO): NO